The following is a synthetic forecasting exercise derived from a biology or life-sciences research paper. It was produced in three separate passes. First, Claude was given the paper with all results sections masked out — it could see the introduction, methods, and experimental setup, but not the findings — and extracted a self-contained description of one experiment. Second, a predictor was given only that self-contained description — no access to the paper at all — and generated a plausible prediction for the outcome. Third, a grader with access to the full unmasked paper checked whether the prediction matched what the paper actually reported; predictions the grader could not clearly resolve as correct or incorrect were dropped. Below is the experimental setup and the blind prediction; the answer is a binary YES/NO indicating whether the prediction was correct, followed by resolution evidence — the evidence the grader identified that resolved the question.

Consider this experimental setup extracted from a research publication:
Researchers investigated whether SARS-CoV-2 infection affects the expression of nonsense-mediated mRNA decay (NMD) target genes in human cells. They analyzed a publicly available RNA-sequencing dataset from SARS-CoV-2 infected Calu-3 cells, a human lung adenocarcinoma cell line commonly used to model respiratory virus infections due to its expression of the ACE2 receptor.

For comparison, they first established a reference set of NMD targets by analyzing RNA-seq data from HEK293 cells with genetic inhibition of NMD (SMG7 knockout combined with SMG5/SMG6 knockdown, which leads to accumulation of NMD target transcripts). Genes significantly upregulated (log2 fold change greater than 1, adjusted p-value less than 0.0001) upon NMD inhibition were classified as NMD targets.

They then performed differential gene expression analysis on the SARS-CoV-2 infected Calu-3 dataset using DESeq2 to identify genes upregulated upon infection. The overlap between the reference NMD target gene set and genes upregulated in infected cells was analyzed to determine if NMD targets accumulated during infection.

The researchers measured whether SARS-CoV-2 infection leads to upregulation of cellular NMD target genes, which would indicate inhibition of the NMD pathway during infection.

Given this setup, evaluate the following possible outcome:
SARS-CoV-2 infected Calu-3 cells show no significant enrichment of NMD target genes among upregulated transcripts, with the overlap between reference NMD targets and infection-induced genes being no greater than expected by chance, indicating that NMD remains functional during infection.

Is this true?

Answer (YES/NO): YES